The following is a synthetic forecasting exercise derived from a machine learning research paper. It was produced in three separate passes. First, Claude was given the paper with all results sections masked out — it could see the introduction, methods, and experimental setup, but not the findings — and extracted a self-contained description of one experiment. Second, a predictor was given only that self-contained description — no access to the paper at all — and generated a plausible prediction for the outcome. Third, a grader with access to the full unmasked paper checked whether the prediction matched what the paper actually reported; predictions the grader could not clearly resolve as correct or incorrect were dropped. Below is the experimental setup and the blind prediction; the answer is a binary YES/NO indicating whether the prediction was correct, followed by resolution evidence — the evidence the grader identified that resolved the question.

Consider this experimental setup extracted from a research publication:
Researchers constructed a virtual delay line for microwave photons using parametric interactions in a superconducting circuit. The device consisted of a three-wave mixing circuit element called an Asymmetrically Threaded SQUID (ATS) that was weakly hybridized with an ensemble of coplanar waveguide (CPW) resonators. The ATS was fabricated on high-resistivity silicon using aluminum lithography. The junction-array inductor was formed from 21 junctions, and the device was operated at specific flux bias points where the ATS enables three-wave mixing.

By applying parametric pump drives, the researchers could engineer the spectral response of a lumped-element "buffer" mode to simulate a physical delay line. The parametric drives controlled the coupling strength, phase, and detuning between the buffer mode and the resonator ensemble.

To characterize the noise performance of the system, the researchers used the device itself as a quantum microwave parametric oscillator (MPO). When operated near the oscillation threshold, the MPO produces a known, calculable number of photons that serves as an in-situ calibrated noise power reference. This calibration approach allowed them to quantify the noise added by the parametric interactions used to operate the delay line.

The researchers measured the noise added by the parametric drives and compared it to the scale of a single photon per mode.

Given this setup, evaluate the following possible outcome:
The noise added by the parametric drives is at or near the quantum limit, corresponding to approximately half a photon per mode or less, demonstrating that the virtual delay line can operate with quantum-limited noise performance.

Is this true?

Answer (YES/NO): NO